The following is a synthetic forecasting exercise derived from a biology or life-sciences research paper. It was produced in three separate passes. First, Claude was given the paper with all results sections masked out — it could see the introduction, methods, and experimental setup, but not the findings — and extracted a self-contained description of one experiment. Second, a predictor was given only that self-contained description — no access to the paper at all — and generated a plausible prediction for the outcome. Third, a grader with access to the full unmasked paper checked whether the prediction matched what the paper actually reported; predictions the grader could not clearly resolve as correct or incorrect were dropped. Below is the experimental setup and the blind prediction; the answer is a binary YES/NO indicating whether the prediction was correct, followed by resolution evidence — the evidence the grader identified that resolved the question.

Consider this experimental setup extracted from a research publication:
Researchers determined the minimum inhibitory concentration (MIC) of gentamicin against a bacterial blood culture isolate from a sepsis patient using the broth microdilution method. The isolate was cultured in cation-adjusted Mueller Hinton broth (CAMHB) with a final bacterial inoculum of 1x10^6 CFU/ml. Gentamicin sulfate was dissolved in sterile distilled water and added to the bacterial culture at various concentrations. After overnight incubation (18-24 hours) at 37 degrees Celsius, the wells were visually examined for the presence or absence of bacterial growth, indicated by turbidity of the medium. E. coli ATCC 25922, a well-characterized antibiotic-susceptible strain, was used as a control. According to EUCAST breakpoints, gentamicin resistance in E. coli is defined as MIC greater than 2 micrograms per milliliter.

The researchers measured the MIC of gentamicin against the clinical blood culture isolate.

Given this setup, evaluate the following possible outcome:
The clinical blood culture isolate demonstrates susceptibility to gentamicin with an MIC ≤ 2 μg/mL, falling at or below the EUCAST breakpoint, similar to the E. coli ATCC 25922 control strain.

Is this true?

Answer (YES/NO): NO